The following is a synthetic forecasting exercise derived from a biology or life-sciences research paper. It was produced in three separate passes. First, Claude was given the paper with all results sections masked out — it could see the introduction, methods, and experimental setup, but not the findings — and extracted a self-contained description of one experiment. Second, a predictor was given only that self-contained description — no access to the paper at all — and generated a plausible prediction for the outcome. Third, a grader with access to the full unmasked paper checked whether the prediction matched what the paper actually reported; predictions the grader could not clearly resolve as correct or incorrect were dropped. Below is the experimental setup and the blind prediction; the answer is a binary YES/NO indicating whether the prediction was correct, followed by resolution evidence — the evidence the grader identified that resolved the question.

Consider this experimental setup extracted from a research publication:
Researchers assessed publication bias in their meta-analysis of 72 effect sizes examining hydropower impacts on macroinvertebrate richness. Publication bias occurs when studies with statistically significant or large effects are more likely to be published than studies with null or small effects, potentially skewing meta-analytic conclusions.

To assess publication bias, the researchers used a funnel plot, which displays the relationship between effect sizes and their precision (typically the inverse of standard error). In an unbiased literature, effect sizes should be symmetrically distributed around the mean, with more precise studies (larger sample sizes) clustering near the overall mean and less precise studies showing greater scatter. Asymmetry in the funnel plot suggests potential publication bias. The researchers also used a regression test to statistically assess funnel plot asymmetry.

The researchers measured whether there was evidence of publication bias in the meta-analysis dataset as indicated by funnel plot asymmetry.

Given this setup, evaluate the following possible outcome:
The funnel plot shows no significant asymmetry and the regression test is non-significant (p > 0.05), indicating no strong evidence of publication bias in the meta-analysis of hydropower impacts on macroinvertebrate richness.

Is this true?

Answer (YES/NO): YES